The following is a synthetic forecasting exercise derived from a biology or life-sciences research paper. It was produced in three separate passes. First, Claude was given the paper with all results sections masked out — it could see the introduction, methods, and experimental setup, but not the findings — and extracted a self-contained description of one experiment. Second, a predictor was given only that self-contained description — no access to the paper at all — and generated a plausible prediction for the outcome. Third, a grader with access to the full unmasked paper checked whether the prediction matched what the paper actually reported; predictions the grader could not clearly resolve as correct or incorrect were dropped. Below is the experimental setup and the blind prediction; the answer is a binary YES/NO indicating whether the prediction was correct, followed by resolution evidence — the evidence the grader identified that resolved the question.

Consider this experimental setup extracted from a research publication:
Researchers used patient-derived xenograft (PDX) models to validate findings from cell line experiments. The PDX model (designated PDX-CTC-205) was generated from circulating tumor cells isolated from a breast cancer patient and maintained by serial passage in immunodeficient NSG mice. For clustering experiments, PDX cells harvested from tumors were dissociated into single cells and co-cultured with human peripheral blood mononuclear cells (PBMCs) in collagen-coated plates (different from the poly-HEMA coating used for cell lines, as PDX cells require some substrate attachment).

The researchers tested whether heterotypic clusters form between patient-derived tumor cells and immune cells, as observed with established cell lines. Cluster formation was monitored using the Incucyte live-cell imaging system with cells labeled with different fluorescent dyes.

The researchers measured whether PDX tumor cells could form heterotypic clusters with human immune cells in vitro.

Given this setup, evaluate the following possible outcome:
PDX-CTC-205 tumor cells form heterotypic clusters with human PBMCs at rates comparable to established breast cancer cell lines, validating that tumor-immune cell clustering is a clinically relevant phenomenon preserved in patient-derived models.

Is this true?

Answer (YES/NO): NO